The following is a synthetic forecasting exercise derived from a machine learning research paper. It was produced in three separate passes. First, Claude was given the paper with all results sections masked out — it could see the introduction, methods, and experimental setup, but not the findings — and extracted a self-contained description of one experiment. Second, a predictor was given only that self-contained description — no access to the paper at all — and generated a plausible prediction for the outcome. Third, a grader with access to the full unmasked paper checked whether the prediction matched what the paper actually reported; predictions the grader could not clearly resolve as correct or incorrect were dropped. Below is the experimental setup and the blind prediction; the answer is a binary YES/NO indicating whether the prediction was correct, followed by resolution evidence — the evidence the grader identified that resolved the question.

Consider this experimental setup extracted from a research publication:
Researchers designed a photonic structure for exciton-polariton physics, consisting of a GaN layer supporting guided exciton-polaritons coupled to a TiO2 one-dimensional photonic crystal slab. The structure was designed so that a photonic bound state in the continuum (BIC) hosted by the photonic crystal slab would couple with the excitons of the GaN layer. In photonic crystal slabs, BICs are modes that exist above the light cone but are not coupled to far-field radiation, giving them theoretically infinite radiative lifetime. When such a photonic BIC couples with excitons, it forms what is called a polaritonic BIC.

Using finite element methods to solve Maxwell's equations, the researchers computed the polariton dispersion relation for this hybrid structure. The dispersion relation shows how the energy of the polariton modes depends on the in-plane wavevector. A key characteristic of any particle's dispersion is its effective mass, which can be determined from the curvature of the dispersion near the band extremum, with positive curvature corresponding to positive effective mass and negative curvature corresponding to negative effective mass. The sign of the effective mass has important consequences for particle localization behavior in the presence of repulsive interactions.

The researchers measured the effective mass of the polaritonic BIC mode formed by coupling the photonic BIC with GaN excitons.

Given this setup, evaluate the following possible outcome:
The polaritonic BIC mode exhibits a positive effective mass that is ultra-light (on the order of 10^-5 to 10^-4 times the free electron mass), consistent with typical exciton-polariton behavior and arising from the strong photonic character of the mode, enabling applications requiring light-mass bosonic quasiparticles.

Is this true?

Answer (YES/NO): NO